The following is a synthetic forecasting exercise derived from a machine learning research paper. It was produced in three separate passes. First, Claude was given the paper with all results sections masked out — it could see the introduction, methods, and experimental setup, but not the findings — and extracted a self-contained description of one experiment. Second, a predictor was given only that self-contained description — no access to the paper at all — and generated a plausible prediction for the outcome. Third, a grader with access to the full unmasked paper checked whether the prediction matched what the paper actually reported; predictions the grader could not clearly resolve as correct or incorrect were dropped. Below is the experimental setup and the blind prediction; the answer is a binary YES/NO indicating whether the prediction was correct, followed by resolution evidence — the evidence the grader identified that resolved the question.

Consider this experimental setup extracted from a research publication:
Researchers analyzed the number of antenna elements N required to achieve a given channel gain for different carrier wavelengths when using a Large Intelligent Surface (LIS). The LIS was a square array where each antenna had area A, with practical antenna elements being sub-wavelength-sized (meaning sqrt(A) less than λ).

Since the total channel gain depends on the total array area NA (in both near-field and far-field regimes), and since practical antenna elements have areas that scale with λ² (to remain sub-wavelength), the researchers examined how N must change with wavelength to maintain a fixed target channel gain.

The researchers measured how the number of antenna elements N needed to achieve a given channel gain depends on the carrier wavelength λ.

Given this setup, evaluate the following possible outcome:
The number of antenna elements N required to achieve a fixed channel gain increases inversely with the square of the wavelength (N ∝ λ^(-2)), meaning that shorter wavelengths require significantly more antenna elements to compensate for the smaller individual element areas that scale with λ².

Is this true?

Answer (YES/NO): YES